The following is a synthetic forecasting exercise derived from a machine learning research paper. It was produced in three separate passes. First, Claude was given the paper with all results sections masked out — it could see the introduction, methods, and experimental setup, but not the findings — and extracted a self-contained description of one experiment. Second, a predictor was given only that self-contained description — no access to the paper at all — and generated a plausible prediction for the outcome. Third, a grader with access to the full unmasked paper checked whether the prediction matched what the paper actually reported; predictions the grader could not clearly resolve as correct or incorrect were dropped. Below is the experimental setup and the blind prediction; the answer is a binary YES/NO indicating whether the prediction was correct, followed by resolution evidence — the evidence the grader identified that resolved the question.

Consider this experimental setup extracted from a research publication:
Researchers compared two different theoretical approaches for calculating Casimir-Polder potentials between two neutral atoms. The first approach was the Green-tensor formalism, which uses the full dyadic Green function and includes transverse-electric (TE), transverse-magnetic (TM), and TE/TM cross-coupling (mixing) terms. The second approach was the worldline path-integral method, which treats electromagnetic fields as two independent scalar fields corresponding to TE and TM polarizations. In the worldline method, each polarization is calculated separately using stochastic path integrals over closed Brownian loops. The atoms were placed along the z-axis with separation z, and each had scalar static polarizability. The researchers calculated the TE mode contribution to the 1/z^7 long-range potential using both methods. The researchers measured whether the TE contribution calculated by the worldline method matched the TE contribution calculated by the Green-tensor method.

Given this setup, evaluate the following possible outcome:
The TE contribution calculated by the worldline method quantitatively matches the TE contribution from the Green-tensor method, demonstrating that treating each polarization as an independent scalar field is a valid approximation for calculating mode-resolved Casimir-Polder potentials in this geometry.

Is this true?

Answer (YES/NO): NO